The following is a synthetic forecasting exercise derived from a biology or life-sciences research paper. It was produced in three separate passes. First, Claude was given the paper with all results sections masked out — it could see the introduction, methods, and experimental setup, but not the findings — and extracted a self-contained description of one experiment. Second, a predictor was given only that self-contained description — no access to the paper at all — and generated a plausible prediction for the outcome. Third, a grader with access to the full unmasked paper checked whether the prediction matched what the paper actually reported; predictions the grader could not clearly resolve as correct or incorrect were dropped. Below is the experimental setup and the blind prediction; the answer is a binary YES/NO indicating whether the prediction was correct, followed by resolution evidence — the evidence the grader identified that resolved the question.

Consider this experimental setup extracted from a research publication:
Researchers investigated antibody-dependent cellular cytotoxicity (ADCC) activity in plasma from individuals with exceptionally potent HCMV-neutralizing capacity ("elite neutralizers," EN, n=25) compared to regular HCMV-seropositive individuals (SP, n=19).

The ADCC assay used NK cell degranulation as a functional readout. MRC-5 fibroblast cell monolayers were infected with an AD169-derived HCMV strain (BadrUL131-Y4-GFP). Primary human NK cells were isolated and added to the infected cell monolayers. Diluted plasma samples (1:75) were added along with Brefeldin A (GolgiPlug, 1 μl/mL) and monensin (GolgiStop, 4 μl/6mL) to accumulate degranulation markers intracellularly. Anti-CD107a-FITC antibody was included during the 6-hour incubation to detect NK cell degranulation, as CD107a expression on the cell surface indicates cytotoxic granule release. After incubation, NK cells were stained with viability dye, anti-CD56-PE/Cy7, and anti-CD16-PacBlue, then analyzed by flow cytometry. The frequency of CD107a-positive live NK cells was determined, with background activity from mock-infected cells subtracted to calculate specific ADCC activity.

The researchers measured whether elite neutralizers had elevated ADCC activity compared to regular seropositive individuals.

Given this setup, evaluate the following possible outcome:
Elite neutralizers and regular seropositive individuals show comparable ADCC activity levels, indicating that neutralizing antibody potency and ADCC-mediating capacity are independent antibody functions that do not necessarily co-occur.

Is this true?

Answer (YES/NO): NO